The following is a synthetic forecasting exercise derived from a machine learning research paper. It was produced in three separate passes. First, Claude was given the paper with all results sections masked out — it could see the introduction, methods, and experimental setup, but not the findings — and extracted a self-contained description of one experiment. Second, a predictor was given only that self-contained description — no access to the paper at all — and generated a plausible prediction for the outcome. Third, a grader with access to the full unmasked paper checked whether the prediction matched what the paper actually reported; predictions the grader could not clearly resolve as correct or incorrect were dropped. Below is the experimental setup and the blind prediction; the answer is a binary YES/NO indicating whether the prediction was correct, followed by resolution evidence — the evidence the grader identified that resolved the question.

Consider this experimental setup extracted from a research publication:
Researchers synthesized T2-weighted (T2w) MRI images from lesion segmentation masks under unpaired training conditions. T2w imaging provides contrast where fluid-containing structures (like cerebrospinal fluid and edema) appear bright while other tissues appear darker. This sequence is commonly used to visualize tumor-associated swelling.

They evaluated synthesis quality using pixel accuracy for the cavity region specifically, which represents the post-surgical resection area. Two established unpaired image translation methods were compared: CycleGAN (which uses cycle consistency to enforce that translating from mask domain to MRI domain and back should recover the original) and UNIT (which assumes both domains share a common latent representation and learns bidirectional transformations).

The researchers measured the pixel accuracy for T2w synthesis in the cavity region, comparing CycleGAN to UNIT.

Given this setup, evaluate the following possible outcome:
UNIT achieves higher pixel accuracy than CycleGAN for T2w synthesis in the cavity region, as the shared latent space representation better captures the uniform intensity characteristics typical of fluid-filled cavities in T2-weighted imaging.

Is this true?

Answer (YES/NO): YES